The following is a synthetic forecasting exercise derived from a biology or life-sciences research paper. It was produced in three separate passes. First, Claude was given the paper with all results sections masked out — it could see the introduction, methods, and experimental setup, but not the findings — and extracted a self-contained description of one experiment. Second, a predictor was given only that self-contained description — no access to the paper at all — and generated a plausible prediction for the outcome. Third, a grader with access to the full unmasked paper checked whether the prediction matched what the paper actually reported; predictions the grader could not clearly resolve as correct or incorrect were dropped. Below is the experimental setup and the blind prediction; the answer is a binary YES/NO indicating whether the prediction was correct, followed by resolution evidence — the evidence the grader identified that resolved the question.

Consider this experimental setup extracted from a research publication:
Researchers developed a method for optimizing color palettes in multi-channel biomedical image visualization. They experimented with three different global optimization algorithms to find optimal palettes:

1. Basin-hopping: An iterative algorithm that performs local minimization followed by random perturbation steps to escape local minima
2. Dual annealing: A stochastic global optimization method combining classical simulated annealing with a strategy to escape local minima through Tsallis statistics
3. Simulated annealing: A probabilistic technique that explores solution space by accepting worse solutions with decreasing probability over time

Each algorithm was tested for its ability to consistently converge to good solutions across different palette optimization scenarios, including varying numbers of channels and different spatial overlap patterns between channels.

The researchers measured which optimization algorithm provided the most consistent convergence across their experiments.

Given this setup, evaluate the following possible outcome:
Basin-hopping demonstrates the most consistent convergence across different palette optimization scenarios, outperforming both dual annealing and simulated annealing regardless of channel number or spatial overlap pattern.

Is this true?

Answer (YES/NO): NO